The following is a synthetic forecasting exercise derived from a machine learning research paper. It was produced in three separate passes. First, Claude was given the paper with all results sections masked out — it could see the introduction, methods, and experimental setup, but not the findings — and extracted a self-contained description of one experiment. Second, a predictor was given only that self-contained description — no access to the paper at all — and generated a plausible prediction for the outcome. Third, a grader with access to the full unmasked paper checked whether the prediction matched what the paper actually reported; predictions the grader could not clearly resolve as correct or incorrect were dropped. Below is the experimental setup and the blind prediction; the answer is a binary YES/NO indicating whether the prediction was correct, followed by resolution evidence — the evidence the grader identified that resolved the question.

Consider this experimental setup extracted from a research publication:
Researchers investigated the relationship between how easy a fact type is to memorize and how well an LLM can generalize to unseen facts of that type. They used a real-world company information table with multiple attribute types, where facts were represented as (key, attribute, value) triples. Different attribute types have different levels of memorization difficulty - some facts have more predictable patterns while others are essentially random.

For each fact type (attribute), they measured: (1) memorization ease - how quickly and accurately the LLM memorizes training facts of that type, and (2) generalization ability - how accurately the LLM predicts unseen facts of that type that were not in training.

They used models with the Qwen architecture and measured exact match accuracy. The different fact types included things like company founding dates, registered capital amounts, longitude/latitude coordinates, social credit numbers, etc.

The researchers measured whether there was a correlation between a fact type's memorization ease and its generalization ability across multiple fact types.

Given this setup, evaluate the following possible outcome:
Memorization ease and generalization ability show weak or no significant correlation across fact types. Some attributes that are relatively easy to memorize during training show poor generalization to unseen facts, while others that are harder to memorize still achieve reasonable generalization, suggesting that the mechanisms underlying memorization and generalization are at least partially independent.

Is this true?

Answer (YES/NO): NO